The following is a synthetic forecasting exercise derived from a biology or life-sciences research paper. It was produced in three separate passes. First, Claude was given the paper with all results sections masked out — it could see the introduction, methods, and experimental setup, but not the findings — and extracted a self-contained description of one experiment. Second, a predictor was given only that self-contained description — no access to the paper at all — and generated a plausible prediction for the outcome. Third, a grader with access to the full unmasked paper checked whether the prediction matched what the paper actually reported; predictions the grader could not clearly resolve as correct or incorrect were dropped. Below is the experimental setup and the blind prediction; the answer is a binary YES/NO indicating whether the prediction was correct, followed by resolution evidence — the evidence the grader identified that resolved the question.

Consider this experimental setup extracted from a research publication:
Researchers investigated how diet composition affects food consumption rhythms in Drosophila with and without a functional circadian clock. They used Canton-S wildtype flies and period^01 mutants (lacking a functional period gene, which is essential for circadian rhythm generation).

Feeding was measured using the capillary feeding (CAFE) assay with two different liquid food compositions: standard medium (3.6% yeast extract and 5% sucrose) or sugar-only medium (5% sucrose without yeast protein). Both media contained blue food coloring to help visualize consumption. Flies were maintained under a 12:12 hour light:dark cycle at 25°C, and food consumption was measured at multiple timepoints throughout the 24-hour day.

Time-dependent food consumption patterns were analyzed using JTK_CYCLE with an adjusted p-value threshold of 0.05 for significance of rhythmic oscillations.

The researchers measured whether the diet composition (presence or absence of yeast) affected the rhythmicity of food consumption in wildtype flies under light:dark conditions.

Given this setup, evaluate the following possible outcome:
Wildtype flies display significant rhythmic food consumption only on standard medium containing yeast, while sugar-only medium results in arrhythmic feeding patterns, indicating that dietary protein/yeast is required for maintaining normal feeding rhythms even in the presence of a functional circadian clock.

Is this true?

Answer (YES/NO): NO